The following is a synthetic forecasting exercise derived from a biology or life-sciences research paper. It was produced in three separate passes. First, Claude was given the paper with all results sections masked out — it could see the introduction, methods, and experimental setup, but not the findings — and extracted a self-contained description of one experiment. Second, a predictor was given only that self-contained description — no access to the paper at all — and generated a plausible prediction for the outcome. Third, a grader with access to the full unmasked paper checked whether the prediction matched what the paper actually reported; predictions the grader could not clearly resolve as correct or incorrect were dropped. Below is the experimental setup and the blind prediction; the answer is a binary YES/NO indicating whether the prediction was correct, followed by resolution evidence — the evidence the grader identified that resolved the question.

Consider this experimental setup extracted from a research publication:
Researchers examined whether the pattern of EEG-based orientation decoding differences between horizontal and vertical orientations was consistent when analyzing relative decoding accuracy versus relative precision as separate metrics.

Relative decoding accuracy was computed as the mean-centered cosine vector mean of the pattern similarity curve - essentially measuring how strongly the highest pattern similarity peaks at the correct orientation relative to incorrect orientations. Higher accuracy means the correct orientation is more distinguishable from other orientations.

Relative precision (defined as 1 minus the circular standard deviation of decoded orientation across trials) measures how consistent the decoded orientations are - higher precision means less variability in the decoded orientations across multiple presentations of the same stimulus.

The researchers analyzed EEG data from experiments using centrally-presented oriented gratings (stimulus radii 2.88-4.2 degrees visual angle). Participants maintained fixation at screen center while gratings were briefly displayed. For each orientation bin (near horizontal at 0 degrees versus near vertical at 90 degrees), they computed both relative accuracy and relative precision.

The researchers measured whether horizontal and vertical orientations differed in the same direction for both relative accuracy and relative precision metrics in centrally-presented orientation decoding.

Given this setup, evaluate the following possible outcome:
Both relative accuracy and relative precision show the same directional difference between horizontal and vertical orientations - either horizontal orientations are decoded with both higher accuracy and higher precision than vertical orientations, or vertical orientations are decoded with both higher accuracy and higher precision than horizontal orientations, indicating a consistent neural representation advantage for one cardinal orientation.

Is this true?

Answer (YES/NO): YES